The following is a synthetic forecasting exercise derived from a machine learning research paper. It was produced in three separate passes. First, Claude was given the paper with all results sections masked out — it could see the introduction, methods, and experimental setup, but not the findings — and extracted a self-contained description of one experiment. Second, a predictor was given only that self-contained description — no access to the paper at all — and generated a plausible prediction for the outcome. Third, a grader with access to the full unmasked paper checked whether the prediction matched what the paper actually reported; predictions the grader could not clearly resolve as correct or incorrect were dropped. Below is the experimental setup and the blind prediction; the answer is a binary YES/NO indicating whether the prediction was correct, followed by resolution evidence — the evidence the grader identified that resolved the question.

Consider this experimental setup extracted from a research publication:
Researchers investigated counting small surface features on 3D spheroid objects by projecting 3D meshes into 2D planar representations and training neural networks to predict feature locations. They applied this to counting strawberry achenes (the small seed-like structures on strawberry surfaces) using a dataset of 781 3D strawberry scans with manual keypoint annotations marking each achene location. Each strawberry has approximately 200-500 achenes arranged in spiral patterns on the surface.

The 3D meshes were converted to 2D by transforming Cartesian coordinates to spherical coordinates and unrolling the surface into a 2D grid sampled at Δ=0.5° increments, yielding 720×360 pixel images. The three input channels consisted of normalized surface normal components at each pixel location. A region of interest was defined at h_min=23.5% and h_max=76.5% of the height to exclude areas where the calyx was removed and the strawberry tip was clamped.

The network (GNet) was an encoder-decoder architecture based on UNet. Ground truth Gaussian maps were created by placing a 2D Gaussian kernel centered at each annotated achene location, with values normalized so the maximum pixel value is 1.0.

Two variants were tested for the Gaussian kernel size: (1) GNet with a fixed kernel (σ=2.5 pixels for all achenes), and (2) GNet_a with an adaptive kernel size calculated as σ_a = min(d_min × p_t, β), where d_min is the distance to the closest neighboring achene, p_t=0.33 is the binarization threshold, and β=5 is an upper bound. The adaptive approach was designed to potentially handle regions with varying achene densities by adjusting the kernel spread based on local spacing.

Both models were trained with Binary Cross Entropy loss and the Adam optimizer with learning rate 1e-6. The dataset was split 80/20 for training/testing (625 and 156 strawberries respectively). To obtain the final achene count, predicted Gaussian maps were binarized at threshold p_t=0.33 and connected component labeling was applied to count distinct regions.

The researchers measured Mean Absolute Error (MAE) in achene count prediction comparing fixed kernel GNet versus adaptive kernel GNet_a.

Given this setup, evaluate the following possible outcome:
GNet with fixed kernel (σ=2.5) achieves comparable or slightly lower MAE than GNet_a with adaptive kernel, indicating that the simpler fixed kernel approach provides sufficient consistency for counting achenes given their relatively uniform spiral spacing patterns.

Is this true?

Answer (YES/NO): NO